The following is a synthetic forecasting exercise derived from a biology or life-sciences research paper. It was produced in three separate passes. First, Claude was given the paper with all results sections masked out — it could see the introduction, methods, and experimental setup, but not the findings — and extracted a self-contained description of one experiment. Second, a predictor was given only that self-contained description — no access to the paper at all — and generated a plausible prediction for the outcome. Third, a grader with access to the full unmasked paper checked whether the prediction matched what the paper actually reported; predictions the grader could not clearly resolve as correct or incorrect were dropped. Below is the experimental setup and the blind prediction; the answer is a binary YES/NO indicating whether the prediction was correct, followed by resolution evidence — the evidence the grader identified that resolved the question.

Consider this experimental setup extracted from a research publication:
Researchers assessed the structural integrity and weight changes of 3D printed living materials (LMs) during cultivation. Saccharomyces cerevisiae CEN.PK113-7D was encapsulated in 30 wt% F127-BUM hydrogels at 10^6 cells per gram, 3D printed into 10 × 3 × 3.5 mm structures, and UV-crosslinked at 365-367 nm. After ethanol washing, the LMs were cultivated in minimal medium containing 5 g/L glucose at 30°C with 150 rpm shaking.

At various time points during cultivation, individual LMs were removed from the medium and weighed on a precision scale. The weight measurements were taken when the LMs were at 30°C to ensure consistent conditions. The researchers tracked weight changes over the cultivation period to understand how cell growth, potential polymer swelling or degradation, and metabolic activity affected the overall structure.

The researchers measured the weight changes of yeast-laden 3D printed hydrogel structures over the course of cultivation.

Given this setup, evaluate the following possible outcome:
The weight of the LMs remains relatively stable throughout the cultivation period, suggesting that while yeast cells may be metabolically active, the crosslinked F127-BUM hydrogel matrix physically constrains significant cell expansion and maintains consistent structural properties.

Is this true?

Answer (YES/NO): NO